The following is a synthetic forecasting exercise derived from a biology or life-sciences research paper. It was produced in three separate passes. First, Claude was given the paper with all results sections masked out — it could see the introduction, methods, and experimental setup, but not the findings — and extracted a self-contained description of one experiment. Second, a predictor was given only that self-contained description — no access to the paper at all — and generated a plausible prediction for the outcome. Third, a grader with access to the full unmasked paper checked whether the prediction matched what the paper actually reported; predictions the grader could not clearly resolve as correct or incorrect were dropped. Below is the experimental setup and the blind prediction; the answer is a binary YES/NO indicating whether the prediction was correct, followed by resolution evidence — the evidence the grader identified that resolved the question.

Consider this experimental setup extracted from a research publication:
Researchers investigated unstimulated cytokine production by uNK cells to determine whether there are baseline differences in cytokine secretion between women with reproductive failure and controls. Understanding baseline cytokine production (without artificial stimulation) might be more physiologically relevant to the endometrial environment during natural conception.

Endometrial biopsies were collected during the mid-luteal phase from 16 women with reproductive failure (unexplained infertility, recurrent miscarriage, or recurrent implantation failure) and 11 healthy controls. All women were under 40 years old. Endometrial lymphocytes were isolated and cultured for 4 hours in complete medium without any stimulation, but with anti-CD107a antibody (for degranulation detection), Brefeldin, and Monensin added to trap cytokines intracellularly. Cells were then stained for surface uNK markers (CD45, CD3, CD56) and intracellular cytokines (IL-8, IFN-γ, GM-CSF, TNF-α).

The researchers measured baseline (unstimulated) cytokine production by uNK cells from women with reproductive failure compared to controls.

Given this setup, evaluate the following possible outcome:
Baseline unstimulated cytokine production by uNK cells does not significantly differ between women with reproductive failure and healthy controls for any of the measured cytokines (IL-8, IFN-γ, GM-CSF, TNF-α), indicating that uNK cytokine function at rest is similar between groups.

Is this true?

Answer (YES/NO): YES